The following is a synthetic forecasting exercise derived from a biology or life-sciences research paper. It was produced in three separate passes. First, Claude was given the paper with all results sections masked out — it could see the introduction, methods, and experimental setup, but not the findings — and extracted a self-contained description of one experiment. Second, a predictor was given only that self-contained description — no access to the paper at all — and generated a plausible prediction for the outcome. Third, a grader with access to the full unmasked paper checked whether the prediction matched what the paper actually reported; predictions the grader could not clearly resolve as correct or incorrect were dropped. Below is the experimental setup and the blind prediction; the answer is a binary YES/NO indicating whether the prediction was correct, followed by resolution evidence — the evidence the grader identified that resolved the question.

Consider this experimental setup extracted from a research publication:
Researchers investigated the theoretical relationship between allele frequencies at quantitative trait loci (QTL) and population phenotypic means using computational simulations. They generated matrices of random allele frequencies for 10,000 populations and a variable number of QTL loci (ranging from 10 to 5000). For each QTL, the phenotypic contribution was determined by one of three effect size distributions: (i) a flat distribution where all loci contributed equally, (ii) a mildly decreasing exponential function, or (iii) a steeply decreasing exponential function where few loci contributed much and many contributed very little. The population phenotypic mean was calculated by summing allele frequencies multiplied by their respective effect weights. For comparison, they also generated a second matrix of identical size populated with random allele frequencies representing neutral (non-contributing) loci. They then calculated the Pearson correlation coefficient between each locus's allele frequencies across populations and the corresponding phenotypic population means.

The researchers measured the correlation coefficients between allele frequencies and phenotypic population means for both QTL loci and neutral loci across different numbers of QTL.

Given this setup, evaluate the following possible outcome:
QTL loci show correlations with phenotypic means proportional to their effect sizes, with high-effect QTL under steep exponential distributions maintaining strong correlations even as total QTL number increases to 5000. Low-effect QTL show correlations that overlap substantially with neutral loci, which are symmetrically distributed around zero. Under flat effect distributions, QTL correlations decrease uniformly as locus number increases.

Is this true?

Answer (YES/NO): NO